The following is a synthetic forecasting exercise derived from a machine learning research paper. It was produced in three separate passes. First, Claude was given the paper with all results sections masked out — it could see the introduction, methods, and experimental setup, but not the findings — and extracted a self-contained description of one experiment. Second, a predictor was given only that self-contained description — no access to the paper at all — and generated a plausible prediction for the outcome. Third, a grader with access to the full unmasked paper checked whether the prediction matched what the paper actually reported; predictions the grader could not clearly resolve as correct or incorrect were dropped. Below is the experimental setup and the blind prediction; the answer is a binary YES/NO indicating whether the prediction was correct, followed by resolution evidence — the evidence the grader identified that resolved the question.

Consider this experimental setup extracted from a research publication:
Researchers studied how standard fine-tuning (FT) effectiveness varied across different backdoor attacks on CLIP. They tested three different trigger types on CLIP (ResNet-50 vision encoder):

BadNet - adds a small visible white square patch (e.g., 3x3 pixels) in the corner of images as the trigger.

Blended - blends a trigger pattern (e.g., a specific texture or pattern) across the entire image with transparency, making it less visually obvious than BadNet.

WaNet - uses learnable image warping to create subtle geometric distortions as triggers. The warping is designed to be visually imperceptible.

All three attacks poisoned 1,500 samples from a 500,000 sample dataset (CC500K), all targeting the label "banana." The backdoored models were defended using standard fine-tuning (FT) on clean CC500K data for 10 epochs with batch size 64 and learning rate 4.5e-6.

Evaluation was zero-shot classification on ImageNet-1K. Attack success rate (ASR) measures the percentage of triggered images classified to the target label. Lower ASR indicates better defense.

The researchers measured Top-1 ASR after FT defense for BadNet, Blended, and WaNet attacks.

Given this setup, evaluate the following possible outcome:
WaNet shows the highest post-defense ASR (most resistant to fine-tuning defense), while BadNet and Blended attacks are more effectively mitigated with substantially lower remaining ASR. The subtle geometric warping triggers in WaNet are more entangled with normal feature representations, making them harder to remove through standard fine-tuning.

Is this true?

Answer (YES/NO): NO